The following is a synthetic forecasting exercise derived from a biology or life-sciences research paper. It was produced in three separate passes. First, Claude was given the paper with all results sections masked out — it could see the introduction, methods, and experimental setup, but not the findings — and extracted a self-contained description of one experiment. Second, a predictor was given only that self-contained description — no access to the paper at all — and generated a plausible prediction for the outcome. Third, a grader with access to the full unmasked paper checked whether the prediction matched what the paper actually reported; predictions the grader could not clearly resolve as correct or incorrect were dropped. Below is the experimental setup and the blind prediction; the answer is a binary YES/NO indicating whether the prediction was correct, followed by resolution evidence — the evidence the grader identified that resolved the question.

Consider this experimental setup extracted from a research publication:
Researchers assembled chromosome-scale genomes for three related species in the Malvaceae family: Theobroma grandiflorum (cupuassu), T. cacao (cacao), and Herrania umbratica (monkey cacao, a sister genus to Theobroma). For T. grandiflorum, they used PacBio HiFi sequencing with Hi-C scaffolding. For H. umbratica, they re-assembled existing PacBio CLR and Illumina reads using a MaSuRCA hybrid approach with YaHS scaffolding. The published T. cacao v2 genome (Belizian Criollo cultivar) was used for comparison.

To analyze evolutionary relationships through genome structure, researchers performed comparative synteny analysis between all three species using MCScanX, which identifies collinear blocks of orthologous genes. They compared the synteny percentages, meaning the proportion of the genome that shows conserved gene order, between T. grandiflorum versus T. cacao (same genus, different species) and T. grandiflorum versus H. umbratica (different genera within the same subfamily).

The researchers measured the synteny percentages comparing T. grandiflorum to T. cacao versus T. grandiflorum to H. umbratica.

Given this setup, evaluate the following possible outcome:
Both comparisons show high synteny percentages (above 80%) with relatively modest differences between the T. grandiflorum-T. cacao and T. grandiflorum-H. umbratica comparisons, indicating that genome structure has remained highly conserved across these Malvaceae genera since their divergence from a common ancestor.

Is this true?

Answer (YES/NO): NO